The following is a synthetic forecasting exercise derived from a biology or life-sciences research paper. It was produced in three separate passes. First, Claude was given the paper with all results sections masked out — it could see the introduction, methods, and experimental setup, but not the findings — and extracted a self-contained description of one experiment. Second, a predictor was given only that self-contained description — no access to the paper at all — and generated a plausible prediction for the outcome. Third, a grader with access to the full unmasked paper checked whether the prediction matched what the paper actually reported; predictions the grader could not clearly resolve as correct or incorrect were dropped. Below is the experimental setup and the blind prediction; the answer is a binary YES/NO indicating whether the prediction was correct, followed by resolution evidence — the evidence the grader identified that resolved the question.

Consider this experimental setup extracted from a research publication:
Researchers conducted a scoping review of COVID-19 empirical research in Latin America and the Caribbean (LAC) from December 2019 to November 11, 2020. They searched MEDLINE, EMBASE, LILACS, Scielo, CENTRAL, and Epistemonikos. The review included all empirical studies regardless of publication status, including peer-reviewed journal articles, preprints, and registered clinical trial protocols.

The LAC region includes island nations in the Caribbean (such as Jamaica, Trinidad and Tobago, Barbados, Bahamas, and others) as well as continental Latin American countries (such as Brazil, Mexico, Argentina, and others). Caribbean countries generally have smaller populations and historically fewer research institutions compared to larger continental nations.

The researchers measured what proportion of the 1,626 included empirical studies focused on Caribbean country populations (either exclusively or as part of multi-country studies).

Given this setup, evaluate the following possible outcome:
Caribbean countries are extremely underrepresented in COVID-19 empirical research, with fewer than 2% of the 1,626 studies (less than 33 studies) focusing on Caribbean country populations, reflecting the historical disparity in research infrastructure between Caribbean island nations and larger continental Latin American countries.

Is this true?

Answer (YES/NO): NO